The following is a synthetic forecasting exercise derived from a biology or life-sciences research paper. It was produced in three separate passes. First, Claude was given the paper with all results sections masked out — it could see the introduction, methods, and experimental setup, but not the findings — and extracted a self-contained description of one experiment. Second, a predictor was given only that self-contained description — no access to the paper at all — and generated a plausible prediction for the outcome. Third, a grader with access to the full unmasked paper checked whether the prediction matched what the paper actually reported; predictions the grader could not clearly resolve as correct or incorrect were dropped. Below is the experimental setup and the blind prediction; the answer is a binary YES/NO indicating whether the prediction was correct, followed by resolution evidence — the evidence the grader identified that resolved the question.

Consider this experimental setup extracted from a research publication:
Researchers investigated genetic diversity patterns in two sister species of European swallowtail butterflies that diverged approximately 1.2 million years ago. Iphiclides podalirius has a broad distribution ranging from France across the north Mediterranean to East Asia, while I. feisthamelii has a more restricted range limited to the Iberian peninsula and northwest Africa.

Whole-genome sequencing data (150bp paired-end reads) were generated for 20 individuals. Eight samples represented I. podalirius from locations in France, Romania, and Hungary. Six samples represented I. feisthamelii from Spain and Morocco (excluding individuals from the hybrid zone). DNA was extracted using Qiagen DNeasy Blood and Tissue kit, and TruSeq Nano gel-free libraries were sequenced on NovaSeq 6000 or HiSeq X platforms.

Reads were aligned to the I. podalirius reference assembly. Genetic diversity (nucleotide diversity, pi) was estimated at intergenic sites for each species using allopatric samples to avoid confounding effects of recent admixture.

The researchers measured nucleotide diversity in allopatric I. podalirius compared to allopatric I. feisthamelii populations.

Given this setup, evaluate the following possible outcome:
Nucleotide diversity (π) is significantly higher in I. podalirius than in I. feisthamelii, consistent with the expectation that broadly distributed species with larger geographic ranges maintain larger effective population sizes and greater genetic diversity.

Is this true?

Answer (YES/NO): NO